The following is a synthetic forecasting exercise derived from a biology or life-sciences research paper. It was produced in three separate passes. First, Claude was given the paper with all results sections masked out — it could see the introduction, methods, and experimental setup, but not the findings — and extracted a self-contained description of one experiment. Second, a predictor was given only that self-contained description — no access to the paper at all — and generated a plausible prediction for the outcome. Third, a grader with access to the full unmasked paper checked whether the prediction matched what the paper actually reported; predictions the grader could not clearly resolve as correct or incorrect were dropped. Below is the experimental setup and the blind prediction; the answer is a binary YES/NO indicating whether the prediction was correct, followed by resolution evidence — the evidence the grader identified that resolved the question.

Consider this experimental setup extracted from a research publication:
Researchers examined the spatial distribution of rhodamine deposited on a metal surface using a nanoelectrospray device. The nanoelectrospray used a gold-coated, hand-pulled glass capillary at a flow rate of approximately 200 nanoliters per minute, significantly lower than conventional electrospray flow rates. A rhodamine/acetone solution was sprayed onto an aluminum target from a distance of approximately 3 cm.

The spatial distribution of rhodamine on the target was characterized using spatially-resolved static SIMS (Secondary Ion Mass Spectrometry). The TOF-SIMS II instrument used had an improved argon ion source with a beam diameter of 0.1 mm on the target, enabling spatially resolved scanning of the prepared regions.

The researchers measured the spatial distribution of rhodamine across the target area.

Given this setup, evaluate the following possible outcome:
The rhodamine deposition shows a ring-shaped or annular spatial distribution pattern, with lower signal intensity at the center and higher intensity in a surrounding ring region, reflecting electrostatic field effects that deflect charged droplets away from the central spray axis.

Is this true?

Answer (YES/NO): NO